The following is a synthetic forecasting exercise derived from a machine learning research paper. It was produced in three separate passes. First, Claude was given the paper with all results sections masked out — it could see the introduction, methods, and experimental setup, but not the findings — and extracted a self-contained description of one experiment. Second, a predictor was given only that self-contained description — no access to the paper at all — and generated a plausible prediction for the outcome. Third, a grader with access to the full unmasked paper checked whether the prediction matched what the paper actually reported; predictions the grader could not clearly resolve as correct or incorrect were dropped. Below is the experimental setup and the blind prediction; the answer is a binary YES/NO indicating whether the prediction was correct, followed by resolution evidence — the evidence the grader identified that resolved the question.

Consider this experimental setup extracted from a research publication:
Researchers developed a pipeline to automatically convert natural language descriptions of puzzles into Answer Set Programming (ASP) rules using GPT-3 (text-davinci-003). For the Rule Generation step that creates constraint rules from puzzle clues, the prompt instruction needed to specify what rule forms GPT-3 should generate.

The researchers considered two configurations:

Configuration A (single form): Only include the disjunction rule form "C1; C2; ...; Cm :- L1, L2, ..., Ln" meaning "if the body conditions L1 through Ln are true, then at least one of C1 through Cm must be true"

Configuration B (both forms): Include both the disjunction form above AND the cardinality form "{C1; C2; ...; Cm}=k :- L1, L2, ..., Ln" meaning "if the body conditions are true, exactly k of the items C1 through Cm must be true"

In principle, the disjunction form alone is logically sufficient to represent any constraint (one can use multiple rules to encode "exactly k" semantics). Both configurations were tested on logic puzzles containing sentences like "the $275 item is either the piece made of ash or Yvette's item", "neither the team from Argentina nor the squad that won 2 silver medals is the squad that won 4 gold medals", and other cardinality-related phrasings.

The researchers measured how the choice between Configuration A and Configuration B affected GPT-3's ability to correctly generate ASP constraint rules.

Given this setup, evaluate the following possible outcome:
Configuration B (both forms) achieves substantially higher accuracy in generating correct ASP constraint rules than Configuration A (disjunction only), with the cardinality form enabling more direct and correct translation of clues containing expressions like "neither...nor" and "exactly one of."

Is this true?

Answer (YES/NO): YES